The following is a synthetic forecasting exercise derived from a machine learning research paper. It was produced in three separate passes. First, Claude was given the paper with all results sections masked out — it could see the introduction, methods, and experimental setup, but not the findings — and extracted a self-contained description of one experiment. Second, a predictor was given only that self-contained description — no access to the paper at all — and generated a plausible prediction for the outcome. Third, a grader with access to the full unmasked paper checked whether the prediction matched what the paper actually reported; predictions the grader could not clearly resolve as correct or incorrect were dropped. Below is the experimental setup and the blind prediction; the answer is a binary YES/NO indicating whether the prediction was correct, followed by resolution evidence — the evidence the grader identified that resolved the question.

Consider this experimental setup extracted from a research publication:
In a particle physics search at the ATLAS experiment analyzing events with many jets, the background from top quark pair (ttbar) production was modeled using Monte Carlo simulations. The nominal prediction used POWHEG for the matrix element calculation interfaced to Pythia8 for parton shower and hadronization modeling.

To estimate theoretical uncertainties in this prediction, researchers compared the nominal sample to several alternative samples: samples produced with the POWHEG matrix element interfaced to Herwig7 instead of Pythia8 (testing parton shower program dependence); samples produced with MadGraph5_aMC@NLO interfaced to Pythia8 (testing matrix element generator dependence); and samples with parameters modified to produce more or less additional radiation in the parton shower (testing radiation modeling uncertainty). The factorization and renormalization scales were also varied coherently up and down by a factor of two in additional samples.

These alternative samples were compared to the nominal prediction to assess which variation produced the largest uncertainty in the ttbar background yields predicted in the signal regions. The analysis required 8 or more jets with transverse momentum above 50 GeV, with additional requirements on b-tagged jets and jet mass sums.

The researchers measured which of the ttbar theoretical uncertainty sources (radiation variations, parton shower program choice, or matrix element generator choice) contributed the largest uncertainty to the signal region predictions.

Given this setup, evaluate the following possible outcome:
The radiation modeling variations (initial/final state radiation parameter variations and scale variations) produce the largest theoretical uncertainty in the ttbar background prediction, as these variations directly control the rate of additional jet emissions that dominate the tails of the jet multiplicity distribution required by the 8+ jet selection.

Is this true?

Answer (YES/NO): YES